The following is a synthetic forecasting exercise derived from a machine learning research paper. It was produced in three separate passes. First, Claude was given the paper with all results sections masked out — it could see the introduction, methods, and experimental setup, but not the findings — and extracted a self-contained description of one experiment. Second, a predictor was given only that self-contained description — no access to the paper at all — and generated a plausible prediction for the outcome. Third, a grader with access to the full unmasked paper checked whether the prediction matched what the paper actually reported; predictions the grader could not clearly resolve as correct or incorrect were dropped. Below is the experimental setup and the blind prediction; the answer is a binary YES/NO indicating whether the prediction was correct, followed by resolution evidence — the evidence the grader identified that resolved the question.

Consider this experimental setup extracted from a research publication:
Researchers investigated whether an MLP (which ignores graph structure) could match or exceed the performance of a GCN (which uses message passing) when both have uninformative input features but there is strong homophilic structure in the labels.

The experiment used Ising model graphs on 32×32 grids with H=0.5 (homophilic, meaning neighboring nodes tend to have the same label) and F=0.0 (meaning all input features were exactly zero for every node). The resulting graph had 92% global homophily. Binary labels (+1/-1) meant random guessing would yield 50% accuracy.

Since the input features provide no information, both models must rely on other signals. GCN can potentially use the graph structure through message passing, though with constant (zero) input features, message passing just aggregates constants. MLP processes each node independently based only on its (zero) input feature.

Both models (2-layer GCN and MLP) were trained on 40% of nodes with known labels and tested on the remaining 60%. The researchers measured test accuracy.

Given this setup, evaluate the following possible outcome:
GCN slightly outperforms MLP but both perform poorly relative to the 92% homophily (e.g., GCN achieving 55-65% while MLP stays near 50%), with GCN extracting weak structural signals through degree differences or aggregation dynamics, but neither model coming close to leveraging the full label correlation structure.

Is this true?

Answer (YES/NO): NO